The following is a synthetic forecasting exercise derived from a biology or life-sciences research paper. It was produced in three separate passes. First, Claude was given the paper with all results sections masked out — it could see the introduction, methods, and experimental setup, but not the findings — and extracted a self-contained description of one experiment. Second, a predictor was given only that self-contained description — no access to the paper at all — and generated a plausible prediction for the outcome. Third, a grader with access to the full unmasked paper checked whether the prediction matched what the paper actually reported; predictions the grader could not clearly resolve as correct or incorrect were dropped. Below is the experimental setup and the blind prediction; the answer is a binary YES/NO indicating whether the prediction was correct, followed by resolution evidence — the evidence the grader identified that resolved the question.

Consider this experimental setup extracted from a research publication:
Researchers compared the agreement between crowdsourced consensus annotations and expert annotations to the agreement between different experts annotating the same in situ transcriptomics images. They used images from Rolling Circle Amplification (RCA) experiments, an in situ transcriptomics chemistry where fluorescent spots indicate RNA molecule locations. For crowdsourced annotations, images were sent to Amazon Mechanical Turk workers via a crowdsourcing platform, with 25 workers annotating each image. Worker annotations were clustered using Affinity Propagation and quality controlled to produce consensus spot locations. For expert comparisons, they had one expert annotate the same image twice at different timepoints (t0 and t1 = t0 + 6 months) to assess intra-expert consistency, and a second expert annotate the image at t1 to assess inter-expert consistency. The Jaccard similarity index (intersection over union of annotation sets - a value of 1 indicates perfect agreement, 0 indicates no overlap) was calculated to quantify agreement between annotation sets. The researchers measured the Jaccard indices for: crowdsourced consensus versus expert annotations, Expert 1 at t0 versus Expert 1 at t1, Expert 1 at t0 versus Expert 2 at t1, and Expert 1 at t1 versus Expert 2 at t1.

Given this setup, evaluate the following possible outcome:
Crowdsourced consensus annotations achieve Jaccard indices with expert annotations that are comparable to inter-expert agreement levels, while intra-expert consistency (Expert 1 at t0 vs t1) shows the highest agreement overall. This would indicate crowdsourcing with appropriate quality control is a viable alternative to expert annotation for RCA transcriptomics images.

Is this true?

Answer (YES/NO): NO